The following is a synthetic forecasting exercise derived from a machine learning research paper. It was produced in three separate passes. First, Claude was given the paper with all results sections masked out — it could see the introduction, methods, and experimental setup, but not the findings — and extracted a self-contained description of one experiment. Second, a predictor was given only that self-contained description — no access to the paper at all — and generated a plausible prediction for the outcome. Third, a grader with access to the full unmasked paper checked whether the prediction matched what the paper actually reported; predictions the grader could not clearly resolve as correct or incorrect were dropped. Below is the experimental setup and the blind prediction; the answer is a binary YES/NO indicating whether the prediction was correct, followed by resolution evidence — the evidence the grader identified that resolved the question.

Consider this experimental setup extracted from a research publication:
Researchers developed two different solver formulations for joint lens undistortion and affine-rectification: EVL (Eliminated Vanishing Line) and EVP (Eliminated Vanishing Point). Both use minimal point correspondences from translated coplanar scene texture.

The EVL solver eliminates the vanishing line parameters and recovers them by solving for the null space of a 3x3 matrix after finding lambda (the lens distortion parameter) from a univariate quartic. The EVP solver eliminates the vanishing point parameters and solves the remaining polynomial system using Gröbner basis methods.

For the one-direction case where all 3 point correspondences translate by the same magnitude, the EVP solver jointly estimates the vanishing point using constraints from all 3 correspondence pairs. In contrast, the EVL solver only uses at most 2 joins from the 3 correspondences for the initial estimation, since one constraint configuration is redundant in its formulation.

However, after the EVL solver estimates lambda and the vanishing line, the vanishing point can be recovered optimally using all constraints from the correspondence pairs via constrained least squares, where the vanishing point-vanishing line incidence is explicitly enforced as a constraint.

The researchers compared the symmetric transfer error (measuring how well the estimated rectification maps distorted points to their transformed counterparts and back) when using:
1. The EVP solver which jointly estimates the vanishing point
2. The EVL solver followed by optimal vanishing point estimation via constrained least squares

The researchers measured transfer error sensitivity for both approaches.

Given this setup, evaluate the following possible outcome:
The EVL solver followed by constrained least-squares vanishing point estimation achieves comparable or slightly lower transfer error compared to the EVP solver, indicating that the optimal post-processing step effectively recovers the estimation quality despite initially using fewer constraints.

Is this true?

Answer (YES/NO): YES